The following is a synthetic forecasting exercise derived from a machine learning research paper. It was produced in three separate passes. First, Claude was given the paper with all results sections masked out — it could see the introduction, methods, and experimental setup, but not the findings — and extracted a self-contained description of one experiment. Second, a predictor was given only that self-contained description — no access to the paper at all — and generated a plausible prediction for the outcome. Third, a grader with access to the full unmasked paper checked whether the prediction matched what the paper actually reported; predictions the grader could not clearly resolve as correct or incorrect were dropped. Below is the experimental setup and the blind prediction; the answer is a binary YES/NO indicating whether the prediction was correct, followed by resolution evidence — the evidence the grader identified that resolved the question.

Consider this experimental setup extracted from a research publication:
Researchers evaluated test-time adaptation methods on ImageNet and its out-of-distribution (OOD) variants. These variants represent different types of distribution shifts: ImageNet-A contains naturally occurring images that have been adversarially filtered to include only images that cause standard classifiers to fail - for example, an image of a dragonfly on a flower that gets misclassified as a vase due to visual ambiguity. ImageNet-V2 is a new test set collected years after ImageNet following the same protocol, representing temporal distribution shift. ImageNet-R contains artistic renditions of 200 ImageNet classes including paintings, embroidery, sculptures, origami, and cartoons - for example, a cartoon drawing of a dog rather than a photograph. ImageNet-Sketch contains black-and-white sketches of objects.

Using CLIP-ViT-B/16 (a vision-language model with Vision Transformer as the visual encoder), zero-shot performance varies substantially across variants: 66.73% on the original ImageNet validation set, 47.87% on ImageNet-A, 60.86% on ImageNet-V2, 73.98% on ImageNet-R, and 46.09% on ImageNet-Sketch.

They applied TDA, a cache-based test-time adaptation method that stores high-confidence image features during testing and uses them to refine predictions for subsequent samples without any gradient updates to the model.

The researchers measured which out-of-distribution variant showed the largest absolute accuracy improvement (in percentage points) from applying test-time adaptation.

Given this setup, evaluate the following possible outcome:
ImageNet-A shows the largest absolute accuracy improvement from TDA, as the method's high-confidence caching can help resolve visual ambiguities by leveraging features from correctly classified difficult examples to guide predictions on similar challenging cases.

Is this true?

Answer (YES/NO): YES